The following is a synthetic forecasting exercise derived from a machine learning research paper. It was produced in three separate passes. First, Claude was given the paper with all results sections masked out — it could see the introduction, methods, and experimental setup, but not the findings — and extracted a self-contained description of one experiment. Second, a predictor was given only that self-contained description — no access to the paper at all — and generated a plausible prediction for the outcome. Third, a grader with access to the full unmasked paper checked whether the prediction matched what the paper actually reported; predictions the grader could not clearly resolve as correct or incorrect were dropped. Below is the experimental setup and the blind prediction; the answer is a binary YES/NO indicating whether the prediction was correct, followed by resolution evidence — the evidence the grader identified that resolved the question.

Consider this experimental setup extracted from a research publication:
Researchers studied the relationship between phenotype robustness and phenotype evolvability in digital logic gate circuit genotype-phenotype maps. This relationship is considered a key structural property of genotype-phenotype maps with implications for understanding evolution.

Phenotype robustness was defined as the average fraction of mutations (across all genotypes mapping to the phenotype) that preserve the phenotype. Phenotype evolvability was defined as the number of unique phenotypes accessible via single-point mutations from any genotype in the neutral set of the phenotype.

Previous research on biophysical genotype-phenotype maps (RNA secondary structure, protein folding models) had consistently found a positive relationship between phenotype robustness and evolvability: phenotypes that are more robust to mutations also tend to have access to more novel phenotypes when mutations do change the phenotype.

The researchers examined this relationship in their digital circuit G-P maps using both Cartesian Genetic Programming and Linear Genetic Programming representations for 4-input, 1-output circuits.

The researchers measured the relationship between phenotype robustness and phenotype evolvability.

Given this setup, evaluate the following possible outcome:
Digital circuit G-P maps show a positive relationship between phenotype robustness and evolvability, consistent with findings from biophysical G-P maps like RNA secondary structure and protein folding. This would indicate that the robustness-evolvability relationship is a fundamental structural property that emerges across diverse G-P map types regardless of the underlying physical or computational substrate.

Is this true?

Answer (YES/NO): NO